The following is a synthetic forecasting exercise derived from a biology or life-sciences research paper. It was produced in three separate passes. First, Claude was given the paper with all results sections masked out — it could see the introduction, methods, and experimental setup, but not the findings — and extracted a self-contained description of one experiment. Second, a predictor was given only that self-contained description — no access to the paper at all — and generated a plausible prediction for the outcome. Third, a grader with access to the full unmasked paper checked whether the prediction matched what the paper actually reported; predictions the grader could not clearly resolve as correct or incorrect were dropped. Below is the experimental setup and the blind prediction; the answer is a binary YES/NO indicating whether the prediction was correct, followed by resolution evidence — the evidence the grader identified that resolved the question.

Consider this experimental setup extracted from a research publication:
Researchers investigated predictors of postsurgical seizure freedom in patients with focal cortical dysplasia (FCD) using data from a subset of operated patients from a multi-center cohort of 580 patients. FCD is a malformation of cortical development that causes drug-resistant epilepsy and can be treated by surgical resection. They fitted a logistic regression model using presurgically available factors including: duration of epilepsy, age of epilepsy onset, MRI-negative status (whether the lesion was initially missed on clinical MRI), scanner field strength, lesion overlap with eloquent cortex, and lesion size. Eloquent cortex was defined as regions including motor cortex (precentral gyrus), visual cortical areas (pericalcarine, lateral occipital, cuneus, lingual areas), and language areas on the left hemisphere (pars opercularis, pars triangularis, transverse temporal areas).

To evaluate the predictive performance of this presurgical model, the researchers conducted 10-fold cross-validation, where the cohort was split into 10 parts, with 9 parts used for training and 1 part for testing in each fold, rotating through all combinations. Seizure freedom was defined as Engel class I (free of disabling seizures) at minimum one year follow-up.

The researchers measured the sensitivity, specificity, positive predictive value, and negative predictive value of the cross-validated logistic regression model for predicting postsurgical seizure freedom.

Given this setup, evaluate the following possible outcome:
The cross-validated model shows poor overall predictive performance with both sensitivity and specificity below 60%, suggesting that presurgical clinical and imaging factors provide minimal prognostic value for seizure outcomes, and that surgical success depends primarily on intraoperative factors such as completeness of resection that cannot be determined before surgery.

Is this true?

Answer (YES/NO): NO